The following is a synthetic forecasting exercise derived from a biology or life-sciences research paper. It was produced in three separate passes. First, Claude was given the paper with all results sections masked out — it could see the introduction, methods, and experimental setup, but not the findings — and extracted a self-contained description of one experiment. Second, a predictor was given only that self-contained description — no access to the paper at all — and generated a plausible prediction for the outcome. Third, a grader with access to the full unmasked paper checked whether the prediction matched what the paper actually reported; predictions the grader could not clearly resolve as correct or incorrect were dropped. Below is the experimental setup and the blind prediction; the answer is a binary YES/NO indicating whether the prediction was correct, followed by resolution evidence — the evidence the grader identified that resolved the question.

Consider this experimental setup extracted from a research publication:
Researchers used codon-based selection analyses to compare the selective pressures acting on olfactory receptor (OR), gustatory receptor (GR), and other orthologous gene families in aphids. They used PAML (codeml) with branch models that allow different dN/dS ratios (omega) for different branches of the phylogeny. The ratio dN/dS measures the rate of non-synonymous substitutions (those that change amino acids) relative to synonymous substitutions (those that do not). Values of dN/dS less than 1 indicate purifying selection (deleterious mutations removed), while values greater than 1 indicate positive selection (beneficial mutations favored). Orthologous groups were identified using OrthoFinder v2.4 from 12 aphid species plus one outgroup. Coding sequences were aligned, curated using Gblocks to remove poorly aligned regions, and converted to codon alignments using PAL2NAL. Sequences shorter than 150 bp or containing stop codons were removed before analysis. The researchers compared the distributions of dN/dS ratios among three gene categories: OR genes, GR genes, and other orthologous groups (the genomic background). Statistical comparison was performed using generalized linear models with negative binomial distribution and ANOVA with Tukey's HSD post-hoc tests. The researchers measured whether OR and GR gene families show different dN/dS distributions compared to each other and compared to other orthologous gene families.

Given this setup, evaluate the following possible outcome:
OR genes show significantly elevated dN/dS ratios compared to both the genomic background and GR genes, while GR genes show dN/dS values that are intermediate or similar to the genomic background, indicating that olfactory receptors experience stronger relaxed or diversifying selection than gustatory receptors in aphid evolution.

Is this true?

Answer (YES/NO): NO